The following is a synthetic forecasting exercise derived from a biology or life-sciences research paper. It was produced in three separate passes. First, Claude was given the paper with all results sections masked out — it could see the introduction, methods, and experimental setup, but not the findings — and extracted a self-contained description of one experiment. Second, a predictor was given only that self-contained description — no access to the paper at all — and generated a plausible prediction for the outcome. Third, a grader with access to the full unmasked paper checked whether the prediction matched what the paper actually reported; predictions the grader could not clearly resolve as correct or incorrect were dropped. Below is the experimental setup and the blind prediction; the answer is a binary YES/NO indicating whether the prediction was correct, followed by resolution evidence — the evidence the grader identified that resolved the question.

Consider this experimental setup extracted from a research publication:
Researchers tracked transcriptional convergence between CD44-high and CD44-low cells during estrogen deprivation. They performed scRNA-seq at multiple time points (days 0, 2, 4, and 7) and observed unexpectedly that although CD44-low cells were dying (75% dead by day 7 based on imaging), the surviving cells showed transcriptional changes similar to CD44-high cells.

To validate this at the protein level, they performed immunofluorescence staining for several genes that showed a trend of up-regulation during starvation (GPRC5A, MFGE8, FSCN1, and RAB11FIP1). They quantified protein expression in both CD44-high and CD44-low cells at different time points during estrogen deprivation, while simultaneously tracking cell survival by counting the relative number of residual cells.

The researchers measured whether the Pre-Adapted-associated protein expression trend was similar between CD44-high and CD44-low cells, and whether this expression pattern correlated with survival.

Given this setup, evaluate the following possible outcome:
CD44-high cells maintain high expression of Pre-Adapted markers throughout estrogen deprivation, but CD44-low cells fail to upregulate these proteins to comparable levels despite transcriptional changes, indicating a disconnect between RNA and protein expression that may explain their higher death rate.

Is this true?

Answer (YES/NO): NO